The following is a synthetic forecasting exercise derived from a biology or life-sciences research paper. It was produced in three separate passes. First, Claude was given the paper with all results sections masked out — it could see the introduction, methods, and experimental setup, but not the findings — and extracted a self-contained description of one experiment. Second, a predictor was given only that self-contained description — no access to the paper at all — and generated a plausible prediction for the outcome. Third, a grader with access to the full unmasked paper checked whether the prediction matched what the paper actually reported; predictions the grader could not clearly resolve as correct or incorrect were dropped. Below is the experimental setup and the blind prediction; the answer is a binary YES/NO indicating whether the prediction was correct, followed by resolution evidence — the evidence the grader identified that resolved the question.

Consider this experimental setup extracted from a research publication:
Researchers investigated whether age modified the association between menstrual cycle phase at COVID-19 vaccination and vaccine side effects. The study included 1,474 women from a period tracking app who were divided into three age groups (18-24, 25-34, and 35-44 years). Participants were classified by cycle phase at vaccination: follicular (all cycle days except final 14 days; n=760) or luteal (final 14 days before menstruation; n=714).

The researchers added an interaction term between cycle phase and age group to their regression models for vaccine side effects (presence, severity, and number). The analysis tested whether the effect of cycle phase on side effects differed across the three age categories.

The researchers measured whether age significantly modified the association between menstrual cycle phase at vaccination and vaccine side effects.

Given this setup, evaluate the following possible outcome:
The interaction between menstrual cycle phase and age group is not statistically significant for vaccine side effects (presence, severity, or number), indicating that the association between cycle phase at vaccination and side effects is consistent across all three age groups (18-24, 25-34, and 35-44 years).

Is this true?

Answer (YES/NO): NO